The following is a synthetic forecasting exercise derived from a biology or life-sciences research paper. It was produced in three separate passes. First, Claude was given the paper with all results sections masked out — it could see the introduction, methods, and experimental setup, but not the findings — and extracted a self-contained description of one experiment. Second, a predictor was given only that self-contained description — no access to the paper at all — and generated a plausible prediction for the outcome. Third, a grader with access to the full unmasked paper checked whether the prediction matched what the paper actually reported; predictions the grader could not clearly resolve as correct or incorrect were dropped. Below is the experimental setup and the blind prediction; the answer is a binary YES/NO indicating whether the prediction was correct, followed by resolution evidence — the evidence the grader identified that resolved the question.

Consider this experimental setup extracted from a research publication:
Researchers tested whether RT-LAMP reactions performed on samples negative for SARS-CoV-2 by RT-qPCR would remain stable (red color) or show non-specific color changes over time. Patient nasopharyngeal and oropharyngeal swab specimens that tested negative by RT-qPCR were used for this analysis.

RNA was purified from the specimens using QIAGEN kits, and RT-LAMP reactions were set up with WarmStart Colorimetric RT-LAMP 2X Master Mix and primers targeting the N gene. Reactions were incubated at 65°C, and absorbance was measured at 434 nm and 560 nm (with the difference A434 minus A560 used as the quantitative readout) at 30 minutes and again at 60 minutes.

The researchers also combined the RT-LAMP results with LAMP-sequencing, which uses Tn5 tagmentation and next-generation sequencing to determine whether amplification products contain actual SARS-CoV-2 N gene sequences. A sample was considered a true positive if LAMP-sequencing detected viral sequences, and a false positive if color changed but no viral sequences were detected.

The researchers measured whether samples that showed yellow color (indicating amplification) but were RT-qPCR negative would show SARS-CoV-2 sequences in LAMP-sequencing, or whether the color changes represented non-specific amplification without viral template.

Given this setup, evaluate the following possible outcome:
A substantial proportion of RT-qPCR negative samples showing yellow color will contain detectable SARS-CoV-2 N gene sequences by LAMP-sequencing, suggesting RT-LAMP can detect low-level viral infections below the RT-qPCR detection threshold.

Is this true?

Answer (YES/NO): NO